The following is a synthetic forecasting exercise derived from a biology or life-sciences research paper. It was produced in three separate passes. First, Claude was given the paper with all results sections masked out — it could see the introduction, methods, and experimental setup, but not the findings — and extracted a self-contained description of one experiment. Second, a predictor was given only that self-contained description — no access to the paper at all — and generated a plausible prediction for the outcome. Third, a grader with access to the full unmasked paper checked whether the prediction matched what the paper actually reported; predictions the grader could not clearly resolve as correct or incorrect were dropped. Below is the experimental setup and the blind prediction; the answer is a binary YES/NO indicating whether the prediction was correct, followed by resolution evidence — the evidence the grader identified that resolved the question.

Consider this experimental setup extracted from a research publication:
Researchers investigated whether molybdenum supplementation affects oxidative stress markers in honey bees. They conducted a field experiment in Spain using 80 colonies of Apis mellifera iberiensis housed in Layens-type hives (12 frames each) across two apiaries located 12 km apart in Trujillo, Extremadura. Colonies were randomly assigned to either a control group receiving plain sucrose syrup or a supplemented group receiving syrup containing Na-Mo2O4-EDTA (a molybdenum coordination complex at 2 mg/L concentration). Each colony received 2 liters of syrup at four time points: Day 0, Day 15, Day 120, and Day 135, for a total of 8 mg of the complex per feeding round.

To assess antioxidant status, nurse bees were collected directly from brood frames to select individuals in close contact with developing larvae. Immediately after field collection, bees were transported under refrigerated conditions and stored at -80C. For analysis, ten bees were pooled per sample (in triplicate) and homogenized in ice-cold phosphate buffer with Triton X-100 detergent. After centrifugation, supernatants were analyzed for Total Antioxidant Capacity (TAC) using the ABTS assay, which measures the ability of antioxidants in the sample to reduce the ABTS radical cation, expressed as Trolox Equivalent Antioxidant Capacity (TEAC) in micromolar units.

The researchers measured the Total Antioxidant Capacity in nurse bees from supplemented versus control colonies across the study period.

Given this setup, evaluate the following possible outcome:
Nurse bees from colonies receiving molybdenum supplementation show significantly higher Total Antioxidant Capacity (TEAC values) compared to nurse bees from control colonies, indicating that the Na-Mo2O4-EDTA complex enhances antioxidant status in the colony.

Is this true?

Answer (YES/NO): NO